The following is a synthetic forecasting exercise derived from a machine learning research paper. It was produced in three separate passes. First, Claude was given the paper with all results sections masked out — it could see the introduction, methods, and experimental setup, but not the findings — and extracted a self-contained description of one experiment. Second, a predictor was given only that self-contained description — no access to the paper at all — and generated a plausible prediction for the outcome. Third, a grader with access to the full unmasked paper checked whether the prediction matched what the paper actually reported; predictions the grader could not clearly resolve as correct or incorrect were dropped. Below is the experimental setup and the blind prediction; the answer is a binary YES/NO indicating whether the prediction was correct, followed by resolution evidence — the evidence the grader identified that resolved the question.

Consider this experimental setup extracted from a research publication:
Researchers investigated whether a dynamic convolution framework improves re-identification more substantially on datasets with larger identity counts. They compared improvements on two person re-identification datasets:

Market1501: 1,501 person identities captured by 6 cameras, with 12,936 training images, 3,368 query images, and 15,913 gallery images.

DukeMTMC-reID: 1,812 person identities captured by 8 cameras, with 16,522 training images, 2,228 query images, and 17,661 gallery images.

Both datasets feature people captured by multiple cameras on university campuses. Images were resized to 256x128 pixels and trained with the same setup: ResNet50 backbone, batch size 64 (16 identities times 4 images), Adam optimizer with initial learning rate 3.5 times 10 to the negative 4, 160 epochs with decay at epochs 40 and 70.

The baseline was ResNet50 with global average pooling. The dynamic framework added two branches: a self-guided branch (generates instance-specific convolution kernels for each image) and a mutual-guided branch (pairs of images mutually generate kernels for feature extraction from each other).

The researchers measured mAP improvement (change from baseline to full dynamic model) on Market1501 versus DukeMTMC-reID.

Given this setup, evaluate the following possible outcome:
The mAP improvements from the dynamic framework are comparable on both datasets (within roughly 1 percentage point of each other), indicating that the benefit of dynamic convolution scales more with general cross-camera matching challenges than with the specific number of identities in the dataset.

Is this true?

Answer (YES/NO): NO